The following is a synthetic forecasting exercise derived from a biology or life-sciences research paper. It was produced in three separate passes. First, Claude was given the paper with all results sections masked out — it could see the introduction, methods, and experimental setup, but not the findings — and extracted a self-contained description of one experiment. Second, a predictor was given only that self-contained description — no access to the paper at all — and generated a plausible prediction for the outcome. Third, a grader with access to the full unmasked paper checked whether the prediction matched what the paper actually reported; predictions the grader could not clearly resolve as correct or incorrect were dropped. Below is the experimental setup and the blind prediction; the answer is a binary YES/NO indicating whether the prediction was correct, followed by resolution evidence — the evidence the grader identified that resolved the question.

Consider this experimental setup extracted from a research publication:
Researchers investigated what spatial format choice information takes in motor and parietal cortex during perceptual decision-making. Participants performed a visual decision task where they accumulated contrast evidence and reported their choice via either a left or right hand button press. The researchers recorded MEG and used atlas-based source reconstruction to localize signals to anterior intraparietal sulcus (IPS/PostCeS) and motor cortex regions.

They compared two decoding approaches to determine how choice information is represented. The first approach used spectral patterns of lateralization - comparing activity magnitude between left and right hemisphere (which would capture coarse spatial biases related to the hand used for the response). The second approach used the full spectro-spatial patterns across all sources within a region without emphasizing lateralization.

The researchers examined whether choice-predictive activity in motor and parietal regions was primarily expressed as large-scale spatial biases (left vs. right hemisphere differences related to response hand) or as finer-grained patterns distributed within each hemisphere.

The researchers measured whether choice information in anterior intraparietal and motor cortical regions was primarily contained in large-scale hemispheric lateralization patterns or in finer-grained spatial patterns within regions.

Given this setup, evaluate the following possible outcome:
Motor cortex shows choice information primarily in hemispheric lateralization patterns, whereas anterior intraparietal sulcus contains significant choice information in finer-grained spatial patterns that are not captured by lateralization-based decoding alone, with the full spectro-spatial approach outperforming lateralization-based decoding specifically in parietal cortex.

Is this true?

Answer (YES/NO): NO